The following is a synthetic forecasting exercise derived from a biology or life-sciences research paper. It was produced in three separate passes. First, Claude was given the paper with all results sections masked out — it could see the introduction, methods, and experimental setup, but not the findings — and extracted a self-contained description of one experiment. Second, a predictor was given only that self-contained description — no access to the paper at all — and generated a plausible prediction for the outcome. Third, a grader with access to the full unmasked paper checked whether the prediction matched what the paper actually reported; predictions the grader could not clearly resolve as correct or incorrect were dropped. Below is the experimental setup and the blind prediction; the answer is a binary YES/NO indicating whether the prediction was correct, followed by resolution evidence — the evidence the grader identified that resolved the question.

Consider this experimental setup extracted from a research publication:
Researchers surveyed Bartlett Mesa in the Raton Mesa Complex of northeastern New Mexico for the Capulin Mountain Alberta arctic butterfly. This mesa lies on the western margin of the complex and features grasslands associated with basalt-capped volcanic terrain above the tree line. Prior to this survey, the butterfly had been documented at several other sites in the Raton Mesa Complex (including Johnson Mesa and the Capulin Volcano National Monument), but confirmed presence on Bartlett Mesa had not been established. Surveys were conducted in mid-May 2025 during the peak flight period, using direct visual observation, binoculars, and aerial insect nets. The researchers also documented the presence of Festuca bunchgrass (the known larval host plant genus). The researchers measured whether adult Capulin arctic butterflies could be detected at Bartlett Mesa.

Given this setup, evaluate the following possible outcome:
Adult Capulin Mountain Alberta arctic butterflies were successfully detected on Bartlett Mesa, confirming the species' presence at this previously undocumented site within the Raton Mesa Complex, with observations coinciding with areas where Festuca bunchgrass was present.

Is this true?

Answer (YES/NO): YES